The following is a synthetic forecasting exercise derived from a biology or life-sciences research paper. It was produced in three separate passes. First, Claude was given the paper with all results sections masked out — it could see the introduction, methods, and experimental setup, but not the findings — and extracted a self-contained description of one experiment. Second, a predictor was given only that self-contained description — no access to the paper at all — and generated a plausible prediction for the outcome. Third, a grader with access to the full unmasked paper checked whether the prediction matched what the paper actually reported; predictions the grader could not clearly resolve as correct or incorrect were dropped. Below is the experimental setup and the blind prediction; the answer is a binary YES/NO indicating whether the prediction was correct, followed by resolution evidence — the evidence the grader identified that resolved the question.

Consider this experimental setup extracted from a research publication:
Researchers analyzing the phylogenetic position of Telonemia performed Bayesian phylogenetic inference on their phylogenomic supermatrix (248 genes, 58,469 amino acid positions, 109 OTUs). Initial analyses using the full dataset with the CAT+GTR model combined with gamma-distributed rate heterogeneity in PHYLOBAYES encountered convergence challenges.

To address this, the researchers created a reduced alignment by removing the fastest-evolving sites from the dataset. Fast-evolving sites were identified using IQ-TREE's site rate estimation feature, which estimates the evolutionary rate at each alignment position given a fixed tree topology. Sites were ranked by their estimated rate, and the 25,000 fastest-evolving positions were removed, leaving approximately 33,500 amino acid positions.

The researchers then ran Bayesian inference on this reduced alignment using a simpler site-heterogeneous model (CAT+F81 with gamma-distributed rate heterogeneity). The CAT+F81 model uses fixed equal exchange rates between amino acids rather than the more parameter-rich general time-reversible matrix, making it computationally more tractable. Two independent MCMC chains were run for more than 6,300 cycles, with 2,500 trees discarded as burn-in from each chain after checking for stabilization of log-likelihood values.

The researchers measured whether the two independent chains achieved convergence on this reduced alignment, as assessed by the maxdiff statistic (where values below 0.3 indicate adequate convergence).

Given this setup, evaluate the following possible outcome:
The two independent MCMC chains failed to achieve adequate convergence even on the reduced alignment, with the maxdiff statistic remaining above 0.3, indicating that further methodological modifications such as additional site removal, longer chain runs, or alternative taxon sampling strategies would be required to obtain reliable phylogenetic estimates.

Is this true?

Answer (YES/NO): NO